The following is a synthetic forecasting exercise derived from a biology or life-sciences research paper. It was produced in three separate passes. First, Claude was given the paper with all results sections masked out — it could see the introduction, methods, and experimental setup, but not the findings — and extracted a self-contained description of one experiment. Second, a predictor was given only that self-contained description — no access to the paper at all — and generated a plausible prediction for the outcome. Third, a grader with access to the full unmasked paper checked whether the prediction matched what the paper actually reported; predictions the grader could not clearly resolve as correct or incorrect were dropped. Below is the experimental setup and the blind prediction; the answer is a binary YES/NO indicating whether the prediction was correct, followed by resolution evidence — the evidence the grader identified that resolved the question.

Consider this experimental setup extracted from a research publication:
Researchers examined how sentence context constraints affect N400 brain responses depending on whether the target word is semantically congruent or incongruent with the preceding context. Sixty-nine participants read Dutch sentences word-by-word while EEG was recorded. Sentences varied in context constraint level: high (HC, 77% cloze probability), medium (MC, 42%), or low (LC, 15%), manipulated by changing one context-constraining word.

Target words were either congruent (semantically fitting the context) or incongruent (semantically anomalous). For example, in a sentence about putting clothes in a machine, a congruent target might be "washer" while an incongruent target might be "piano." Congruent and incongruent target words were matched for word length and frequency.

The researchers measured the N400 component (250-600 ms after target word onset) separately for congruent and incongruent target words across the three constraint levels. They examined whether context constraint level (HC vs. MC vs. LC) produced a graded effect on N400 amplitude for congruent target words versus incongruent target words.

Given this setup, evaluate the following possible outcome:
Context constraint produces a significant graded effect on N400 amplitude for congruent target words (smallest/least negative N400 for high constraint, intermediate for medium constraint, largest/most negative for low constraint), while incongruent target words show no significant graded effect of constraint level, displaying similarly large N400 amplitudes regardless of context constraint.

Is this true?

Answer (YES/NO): NO